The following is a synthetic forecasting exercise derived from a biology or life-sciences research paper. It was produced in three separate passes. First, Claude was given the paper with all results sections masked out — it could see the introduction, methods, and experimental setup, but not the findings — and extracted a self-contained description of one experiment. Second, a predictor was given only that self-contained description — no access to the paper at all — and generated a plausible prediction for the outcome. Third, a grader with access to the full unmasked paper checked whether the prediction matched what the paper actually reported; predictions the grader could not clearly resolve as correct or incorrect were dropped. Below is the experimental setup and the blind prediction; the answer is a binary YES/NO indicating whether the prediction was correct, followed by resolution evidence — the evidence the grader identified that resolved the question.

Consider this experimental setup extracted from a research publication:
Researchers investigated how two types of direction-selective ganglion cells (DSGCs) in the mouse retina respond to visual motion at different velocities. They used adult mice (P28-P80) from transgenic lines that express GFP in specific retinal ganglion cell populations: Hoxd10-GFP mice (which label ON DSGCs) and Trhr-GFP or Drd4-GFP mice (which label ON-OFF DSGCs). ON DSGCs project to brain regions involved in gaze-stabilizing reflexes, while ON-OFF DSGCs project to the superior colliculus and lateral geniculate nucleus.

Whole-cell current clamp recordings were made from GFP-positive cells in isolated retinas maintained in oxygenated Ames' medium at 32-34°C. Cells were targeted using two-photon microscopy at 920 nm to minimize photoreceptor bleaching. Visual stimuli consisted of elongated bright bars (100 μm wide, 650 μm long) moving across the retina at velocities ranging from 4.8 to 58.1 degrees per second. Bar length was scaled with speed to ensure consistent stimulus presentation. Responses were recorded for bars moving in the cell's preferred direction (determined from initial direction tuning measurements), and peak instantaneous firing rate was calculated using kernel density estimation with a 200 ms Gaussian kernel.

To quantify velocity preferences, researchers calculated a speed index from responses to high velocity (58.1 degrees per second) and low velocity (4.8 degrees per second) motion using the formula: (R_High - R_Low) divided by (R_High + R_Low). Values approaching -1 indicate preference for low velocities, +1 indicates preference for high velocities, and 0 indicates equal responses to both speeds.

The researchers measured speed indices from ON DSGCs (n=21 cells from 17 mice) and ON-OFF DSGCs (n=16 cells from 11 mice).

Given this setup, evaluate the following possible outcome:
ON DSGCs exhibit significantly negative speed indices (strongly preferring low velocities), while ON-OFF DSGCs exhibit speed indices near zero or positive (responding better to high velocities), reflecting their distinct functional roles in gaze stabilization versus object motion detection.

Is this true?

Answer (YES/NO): YES